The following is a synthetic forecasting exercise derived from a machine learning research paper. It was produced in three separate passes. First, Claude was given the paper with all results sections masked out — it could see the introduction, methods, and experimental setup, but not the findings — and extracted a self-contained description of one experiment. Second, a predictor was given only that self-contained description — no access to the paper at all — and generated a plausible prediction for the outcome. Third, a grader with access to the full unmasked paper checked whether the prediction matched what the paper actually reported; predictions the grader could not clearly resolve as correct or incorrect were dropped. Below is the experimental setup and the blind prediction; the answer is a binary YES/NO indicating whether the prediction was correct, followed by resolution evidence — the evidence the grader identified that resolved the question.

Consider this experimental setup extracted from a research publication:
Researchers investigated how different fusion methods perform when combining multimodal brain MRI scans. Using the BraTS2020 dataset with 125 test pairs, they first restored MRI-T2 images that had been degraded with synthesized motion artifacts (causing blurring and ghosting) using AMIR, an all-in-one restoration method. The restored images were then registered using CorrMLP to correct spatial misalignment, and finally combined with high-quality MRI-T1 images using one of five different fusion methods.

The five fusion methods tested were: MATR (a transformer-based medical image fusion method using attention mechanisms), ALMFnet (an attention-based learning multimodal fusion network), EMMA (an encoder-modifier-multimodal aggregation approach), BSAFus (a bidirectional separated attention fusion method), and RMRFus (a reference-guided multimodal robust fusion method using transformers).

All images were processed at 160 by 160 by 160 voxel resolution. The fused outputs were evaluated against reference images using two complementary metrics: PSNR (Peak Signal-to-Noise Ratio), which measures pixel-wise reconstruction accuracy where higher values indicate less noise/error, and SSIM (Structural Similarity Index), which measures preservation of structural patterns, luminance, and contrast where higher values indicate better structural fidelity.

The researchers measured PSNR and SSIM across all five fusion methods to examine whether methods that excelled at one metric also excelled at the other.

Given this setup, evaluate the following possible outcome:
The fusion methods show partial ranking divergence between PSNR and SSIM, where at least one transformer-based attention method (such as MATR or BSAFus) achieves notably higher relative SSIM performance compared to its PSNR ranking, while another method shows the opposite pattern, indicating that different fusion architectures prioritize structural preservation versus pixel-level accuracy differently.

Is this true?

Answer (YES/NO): YES